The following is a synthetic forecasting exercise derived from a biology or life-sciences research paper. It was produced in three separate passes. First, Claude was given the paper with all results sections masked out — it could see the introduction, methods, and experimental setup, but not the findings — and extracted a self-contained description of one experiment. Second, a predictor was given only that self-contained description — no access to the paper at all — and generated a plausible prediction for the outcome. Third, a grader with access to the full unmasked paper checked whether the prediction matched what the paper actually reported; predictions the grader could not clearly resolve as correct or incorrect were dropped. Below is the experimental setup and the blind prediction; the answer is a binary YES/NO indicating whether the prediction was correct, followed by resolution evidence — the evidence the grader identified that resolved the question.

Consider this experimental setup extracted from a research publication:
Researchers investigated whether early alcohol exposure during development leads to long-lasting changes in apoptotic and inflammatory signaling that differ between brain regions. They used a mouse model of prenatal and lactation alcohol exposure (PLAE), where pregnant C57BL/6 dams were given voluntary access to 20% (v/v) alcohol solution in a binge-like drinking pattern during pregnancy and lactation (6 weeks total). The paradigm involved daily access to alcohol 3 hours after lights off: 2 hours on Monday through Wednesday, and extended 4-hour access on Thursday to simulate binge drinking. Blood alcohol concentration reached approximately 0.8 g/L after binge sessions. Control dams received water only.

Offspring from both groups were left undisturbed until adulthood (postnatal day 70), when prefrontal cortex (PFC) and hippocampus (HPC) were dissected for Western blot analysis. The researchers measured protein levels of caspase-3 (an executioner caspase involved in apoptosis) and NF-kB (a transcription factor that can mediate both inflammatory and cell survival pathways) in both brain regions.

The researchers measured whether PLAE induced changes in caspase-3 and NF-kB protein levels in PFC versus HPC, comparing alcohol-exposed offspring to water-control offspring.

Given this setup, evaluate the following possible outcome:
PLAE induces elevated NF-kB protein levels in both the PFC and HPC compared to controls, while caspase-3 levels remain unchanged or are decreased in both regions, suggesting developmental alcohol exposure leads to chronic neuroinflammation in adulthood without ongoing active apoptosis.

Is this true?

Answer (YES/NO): NO